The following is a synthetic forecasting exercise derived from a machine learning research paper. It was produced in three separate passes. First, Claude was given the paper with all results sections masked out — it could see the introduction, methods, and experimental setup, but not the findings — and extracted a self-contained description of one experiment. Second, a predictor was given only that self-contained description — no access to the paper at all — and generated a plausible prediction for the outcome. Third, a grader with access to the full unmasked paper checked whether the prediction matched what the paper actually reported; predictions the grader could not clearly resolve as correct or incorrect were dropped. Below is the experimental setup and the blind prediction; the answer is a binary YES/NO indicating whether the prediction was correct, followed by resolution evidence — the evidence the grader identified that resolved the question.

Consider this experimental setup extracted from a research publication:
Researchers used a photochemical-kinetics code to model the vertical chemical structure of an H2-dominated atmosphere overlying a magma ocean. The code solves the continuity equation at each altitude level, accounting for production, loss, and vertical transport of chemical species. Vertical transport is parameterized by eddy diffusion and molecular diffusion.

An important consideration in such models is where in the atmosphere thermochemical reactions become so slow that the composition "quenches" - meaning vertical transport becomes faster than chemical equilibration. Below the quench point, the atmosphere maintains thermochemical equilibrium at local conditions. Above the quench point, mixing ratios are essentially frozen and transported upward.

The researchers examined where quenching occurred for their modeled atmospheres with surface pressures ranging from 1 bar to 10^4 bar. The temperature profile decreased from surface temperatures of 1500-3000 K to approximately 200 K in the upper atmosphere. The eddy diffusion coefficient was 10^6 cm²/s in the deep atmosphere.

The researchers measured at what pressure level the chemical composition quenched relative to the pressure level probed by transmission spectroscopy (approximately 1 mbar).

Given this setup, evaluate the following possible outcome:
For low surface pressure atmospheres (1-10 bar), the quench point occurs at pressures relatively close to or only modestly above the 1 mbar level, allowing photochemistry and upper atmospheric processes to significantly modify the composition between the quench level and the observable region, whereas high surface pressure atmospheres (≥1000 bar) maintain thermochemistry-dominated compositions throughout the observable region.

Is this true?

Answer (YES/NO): NO